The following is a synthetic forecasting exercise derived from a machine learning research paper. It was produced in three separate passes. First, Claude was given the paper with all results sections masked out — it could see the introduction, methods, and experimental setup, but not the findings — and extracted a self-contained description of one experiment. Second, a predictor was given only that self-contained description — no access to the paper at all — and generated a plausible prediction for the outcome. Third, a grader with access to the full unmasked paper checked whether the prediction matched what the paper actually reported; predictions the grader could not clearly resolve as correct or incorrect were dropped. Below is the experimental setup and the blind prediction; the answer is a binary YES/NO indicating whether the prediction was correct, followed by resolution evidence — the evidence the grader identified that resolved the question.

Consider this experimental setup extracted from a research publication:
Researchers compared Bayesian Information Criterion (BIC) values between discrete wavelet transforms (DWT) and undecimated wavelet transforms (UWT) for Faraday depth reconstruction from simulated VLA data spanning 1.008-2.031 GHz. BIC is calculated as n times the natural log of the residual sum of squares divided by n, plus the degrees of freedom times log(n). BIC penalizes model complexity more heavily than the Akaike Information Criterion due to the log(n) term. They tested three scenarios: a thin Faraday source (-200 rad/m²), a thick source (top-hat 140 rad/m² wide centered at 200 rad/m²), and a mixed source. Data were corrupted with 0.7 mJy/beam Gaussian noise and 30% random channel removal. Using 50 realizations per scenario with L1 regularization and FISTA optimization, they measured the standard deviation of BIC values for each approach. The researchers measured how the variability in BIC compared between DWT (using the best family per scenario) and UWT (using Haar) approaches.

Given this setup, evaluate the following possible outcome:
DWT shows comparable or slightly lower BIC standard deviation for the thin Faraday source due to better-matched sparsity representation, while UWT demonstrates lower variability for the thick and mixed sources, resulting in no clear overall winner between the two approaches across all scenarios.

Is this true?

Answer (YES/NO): NO